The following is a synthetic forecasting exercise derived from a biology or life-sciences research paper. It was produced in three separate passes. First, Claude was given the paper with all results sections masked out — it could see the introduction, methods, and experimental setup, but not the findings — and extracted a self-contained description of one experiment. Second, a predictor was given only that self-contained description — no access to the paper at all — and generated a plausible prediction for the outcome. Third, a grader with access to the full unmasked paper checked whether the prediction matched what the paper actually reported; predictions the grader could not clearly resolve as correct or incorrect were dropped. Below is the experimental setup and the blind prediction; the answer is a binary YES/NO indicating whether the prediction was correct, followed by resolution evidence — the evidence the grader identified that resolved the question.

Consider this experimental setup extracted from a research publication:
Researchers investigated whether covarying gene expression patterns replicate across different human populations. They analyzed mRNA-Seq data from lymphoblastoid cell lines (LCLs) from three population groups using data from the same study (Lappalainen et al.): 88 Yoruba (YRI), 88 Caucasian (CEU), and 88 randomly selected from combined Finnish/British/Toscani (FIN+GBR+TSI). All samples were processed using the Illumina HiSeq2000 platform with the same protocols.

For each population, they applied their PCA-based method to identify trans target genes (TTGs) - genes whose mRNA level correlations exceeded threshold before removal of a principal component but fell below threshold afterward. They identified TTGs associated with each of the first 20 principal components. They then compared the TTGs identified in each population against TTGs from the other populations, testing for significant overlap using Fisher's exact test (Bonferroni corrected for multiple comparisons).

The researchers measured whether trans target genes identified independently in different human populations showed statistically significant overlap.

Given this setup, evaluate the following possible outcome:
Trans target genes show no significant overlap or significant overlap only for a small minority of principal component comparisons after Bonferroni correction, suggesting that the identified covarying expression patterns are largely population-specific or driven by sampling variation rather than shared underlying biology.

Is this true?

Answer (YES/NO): NO